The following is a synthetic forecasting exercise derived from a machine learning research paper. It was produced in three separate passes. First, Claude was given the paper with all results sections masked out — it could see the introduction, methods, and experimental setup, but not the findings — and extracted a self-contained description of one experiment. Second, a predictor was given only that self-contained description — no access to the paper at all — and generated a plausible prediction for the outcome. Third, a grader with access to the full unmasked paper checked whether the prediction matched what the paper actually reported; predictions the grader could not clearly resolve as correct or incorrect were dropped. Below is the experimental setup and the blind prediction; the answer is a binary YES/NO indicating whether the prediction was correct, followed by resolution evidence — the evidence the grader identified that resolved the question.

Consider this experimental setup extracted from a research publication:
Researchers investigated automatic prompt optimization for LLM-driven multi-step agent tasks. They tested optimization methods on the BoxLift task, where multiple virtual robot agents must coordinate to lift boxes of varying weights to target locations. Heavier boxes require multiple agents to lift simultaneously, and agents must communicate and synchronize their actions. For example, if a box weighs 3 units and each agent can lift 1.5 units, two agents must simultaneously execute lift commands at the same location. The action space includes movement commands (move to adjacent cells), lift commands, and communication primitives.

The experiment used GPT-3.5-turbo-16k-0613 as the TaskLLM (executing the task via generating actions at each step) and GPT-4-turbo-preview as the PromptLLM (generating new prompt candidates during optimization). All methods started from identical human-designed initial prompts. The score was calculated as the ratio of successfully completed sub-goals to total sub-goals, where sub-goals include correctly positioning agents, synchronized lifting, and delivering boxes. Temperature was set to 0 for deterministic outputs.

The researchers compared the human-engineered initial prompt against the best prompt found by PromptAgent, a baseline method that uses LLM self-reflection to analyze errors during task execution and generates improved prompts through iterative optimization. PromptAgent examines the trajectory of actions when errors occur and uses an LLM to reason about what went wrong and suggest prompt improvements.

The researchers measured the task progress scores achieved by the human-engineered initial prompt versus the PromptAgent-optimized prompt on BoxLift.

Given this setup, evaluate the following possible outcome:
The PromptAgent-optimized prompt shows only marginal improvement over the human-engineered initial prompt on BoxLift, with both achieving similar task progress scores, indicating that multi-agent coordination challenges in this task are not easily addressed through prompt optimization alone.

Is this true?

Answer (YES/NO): NO